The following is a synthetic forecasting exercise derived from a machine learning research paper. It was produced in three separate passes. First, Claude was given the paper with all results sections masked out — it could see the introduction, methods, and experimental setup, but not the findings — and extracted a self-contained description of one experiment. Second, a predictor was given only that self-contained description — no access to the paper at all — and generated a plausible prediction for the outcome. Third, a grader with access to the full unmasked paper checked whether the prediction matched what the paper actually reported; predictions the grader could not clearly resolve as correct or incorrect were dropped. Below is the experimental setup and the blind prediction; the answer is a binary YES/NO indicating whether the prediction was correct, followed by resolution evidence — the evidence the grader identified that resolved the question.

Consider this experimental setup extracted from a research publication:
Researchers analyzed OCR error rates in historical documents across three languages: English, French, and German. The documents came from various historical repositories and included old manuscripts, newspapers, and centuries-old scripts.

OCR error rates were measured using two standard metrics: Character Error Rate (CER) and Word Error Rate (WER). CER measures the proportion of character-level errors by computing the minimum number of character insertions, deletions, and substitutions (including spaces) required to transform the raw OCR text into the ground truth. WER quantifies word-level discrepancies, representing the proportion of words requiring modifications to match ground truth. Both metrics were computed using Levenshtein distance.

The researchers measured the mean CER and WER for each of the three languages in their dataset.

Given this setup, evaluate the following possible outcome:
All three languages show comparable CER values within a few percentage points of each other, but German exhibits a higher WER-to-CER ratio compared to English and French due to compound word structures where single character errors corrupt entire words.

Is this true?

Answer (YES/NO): NO